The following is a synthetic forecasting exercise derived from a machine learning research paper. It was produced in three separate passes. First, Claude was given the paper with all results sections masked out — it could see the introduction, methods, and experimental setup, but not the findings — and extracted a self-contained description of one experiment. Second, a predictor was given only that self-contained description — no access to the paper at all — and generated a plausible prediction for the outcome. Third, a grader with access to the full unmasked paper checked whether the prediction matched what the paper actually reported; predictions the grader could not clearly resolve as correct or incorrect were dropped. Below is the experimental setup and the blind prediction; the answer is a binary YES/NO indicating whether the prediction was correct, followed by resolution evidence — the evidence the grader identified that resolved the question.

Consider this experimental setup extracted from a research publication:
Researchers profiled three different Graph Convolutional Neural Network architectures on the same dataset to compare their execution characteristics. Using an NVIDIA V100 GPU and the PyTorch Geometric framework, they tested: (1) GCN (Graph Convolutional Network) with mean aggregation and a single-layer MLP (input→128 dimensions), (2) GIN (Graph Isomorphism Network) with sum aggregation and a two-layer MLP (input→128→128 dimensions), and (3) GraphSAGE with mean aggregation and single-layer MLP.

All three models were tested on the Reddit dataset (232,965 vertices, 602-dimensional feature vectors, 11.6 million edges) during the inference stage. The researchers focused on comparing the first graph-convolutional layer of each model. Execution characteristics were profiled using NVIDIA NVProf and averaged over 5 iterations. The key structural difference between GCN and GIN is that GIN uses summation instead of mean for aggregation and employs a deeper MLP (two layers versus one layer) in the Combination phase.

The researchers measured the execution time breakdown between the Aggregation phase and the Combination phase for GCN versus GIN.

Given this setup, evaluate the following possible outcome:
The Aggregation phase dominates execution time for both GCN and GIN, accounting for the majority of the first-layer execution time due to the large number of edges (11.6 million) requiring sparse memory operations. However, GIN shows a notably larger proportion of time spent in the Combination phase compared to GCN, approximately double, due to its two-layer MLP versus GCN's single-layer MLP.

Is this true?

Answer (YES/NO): NO